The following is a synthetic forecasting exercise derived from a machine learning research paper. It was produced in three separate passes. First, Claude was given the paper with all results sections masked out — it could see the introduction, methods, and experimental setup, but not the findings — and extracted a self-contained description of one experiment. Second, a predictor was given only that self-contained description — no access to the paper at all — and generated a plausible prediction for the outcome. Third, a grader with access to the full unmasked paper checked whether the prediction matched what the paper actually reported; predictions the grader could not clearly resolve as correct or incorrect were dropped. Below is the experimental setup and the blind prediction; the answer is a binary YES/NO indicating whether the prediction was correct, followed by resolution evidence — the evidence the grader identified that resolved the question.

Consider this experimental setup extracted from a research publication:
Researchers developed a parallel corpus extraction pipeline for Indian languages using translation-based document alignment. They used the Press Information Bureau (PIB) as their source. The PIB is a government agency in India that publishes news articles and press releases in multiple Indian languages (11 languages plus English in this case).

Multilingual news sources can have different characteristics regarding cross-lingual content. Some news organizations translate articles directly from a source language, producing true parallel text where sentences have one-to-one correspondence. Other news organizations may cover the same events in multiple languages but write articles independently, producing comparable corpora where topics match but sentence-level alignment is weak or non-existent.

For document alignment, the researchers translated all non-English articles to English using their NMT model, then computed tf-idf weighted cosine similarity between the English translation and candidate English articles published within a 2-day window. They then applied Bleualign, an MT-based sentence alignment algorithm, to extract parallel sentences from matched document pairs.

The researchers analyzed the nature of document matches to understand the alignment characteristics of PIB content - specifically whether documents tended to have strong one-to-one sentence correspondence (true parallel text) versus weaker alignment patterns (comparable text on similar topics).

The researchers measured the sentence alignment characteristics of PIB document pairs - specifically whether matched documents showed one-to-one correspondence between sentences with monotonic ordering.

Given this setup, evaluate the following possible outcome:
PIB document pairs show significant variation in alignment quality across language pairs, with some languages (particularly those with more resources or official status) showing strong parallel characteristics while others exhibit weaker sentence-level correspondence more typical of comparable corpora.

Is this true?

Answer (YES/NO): NO